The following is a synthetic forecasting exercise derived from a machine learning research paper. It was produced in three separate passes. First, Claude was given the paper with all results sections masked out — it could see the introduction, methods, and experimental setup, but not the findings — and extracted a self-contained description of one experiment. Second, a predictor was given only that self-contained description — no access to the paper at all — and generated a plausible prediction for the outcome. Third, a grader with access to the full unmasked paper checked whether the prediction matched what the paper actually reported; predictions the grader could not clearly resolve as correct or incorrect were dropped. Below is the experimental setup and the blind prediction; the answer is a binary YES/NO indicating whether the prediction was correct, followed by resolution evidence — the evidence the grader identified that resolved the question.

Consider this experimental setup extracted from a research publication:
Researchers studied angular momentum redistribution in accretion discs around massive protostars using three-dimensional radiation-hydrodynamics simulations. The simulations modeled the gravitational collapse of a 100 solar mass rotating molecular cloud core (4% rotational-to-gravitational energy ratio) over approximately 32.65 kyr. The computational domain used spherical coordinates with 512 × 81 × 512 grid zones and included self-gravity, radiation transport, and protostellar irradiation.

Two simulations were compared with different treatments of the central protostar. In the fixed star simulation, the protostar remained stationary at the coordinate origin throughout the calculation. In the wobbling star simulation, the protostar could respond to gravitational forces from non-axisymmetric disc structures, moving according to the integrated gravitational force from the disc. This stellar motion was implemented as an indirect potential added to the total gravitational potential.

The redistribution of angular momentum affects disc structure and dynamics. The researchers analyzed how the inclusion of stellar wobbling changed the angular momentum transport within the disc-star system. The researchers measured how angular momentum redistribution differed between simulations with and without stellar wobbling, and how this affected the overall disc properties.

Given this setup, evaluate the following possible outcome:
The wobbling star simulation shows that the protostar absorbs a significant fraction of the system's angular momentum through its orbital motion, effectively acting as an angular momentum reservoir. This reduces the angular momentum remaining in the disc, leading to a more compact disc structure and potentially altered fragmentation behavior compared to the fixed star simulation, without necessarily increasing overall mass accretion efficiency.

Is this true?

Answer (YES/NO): YES